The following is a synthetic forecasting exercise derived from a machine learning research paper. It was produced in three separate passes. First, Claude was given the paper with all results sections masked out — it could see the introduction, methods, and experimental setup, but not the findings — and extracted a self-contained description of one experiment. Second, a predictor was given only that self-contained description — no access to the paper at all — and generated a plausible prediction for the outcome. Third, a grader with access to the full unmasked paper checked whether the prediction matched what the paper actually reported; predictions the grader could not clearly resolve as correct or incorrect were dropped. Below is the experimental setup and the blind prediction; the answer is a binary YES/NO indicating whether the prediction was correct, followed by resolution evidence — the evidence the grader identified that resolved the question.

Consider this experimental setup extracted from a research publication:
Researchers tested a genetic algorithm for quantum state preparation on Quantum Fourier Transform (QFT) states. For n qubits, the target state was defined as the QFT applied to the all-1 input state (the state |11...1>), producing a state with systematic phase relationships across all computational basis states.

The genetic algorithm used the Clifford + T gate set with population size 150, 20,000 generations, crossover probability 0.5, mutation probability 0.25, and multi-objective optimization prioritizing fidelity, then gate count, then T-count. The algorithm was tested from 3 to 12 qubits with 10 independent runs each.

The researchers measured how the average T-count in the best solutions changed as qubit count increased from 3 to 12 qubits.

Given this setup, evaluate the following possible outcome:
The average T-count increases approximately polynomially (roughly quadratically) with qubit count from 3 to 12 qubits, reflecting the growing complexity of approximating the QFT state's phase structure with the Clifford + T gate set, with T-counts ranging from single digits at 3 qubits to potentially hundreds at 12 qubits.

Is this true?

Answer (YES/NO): NO